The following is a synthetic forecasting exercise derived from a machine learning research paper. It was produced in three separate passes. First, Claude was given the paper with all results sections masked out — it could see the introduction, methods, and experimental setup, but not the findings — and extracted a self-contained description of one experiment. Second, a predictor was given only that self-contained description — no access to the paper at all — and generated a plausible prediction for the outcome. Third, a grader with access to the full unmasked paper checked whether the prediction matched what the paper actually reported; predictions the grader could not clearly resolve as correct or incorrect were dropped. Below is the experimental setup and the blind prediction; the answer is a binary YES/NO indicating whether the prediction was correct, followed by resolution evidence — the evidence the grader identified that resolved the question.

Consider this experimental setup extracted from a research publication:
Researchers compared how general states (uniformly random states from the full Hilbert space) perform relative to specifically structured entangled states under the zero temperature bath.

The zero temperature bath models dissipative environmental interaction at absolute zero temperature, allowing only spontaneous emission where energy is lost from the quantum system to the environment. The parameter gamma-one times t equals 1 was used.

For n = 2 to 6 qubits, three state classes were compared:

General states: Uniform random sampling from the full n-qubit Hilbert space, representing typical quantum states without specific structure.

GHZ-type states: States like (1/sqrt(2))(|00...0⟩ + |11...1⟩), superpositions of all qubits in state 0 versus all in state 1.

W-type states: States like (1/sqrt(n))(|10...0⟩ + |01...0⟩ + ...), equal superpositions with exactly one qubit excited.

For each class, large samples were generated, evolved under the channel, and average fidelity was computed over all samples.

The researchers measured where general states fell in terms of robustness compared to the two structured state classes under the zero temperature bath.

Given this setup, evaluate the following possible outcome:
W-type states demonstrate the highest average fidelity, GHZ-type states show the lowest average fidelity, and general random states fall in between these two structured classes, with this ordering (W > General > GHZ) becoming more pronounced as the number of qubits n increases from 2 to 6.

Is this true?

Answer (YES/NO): NO